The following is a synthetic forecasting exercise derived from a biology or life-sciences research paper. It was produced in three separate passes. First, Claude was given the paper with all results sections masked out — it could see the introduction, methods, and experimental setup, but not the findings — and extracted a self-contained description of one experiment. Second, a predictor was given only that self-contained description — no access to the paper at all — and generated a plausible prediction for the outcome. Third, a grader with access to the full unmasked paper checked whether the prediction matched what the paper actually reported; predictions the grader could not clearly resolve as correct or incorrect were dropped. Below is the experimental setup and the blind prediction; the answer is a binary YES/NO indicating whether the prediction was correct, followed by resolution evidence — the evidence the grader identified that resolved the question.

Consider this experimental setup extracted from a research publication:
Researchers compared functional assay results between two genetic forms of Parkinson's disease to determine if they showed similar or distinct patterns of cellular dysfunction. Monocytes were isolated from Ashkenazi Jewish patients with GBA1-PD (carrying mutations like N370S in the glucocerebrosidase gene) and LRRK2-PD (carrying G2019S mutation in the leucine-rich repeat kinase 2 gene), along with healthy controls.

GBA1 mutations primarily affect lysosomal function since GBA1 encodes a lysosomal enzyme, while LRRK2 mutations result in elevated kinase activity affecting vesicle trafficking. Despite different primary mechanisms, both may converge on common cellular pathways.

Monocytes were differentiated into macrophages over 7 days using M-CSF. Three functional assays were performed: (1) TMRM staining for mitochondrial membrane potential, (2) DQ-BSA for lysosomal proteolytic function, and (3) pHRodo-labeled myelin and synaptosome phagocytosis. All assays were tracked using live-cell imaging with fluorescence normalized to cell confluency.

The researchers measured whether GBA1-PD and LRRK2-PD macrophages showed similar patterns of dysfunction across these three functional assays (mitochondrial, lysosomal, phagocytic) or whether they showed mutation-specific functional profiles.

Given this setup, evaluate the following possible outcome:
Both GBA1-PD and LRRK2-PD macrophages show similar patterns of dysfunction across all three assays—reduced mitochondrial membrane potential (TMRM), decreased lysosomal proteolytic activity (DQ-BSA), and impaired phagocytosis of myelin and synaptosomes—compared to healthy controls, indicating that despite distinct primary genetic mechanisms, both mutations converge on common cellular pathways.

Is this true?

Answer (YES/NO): NO